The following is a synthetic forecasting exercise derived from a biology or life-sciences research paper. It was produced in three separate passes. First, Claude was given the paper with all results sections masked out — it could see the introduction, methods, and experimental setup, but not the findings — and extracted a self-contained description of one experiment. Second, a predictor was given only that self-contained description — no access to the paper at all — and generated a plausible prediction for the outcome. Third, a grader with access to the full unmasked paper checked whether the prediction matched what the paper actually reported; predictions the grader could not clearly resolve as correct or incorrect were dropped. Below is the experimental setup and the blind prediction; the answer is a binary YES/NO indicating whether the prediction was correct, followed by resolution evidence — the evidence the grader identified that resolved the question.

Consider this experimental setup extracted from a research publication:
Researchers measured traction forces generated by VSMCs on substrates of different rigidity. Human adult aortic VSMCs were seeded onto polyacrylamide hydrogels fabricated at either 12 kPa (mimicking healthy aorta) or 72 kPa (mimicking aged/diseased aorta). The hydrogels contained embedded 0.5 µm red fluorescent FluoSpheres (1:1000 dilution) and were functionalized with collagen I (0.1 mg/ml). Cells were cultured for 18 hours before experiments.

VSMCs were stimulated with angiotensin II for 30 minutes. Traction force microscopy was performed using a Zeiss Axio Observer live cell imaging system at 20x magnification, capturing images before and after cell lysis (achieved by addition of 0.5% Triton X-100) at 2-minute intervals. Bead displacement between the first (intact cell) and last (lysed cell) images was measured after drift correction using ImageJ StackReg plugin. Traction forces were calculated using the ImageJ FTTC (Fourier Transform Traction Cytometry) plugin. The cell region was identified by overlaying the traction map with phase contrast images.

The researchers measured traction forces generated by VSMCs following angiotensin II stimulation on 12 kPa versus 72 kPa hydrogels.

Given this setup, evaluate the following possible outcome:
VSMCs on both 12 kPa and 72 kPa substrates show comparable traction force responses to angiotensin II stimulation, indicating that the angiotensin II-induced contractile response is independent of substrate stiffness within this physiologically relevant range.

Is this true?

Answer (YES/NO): NO